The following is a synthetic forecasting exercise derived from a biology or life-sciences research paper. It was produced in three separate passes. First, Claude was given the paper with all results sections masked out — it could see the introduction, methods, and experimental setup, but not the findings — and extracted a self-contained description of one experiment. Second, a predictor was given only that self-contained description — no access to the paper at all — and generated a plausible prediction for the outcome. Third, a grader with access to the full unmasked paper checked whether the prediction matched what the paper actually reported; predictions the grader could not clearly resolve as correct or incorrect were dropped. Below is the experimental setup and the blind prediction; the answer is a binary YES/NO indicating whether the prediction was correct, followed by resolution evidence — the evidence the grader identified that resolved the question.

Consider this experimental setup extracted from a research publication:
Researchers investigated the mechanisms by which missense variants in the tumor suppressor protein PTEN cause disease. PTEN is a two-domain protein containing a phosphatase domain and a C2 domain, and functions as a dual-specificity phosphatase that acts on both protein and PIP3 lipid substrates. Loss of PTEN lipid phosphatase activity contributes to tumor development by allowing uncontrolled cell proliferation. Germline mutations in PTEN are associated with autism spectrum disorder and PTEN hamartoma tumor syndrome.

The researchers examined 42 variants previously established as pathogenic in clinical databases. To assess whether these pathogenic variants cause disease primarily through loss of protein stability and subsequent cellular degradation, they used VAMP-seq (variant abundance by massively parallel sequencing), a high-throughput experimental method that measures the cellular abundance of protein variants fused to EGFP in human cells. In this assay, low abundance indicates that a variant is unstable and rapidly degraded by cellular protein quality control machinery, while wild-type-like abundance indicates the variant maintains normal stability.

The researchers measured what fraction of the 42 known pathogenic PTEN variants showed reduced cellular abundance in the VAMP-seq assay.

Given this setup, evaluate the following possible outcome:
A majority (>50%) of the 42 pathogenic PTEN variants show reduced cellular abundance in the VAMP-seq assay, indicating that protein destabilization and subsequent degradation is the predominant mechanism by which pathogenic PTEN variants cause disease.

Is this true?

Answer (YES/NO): YES